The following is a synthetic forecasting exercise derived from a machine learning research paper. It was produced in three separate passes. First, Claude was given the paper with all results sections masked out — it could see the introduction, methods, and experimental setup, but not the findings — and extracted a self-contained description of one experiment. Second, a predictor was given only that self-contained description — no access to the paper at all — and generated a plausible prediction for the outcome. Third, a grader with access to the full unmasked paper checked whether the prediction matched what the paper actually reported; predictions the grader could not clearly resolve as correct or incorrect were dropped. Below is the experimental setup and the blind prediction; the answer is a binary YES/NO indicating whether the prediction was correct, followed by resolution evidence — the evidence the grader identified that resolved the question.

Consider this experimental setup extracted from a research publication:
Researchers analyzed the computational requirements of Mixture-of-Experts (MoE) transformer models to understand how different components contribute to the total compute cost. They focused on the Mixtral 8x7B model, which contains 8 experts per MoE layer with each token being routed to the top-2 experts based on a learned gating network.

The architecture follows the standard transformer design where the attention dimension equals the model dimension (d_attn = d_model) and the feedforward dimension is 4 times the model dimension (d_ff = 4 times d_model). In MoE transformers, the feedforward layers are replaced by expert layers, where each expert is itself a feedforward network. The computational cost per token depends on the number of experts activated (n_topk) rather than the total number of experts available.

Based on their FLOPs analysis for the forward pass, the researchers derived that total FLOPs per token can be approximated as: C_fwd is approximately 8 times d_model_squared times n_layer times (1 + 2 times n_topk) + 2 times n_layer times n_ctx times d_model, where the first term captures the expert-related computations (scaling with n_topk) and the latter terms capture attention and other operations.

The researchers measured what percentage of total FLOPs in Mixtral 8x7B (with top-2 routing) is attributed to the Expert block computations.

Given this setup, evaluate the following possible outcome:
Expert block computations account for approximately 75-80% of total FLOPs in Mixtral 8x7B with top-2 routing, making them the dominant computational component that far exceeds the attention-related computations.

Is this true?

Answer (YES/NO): NO